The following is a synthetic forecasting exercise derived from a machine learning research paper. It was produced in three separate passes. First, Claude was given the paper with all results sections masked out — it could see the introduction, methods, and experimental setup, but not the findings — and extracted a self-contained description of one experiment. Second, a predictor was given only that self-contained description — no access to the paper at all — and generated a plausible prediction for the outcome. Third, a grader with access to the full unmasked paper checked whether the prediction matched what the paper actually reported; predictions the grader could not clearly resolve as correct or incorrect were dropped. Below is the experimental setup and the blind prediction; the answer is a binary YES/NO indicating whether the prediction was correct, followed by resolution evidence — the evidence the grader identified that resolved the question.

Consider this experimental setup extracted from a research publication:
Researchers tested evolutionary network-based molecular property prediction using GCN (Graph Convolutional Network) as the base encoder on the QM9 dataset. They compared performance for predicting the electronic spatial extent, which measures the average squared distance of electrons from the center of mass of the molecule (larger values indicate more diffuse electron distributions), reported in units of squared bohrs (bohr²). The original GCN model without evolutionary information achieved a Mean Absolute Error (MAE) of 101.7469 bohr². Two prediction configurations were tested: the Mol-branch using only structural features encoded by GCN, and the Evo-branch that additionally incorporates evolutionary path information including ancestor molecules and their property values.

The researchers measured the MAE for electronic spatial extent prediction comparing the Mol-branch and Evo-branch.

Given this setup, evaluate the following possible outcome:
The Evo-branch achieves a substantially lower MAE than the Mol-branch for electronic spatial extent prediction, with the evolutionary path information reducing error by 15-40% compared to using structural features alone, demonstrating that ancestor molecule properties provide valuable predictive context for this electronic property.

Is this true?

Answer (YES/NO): YES